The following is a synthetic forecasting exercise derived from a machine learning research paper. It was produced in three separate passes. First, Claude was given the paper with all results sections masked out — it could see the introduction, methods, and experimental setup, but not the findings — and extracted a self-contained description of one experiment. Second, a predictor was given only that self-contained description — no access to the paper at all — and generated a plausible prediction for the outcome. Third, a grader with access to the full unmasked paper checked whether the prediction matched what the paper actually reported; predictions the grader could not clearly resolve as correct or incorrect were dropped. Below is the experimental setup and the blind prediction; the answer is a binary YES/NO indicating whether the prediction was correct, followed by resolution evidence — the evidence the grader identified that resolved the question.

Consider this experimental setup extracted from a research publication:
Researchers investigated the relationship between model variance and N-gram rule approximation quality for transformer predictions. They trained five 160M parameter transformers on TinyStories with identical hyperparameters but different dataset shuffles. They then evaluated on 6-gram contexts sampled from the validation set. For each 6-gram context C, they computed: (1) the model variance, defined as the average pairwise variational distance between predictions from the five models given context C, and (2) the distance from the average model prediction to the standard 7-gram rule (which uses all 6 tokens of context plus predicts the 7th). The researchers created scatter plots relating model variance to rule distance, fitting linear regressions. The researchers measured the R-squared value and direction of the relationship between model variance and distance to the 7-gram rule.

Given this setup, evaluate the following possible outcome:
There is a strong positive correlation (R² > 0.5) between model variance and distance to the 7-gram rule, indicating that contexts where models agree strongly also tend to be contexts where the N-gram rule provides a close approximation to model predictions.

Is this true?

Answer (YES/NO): YES